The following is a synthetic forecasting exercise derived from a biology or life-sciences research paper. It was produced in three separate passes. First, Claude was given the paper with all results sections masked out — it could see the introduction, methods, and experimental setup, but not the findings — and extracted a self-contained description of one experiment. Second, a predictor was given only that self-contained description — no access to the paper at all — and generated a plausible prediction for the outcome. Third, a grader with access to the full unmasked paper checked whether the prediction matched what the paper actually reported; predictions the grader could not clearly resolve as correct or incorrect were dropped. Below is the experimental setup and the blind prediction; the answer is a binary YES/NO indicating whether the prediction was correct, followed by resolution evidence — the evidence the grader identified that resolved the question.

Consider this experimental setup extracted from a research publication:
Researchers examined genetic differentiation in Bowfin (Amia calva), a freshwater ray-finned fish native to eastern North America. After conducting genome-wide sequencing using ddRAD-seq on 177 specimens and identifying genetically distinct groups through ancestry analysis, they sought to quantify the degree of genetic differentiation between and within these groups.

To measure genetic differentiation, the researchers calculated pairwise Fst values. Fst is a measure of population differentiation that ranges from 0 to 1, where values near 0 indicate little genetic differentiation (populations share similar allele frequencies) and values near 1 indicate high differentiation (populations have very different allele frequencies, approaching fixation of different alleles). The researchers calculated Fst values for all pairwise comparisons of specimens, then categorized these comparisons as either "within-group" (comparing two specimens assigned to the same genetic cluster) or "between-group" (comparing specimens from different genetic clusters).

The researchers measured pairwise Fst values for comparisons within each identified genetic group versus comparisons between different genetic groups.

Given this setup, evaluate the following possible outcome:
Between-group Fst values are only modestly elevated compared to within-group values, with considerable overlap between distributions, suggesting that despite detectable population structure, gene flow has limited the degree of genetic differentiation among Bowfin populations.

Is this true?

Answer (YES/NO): NO